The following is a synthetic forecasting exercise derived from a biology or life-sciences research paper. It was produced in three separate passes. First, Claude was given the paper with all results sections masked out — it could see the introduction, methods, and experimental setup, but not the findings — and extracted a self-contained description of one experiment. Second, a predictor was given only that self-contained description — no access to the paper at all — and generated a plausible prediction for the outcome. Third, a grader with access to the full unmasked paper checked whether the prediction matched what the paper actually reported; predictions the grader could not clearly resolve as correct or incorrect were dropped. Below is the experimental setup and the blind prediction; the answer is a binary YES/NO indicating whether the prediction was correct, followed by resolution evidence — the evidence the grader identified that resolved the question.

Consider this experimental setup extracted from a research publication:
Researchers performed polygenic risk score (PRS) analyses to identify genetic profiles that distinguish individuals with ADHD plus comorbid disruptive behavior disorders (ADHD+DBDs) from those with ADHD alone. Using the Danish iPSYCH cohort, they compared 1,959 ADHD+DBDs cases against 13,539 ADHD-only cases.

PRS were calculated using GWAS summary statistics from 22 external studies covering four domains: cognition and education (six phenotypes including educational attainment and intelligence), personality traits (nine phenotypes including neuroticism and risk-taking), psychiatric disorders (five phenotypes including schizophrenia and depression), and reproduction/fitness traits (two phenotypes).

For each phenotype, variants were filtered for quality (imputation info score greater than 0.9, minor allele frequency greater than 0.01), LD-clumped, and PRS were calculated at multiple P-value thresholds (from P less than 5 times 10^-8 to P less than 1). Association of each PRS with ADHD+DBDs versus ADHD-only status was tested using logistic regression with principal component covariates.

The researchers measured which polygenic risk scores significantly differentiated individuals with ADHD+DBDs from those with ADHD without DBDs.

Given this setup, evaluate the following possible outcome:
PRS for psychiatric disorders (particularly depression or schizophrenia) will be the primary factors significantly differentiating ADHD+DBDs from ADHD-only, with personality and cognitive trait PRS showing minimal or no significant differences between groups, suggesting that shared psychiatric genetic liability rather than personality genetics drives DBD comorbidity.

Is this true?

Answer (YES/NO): NO